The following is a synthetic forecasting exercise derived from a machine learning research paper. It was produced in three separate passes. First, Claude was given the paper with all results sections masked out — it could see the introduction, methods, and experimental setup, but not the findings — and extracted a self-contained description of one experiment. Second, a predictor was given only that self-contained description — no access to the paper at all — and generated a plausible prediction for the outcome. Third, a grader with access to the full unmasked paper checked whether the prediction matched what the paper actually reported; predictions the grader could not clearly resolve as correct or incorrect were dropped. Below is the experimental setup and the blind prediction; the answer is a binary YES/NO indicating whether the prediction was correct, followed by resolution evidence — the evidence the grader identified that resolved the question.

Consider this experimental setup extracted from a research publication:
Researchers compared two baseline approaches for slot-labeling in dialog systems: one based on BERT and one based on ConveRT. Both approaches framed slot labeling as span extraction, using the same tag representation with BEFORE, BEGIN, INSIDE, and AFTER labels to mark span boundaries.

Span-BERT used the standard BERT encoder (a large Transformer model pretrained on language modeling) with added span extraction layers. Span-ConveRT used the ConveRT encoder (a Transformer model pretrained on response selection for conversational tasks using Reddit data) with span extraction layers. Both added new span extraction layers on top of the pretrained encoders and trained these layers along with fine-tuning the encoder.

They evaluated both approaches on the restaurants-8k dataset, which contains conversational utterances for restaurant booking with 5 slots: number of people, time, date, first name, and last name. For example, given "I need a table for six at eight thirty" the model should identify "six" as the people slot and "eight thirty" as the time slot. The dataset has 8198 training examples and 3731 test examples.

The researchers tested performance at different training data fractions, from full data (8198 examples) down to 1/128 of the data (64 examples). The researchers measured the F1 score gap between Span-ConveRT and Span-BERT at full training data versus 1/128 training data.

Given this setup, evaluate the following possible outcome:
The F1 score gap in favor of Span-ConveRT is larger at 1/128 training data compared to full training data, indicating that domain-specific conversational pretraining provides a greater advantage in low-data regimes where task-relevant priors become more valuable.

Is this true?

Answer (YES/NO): YES